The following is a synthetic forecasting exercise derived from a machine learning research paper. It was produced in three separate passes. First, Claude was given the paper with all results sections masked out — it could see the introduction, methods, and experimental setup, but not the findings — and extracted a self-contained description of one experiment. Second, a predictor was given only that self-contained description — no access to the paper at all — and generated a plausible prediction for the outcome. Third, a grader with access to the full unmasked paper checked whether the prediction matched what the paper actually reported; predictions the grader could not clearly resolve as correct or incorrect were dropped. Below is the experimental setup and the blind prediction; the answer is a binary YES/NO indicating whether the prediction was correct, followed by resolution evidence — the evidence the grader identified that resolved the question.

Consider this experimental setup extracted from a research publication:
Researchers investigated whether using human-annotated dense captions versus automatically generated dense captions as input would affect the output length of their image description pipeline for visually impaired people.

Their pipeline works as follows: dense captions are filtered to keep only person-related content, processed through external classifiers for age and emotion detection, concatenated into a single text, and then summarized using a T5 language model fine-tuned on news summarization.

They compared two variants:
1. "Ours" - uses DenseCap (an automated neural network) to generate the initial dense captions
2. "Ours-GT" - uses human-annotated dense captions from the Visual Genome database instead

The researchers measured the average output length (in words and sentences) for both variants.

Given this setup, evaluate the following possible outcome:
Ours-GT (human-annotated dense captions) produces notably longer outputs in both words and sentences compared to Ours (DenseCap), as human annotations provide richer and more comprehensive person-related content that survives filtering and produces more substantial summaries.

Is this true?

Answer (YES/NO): NO